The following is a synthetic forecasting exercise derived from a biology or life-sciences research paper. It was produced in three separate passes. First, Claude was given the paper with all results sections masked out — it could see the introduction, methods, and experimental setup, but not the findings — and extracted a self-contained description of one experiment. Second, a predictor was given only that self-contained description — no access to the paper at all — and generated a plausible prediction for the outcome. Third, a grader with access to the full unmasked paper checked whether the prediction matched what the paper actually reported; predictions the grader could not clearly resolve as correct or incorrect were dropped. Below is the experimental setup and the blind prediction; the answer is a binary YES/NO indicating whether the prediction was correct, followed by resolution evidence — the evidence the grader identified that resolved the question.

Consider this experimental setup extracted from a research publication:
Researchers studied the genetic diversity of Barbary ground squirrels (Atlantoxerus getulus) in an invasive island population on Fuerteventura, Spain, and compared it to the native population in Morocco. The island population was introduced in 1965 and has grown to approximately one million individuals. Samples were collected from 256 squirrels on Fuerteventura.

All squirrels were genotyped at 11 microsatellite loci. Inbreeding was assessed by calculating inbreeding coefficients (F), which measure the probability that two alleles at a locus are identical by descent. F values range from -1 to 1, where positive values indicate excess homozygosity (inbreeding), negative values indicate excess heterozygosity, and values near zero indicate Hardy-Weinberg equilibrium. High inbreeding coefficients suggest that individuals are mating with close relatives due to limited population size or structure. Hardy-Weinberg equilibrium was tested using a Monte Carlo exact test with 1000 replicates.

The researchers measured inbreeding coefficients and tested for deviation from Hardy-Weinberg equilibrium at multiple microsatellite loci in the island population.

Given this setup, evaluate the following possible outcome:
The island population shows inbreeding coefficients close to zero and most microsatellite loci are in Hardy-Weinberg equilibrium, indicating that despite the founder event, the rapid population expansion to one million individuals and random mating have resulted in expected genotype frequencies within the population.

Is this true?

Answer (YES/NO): NO